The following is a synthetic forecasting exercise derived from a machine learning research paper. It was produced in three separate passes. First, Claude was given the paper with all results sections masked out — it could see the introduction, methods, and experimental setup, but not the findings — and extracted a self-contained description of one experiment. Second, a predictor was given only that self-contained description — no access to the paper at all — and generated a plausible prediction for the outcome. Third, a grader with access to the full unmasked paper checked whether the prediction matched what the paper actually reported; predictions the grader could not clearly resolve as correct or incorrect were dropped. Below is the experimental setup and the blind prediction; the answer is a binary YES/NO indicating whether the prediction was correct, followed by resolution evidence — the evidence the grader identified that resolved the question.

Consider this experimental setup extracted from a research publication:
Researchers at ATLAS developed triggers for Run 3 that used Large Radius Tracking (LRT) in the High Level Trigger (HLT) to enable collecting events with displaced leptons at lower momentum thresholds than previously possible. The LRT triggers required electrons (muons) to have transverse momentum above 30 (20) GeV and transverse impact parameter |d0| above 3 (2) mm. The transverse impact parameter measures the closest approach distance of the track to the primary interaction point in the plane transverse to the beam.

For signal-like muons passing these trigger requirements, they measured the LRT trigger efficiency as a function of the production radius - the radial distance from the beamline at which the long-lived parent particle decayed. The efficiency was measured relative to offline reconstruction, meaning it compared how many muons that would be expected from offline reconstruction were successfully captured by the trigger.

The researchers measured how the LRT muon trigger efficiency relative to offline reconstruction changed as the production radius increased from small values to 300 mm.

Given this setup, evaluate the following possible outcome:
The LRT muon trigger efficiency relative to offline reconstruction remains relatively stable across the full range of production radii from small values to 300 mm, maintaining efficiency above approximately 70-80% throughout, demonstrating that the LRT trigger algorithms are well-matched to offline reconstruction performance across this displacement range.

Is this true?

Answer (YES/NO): NO